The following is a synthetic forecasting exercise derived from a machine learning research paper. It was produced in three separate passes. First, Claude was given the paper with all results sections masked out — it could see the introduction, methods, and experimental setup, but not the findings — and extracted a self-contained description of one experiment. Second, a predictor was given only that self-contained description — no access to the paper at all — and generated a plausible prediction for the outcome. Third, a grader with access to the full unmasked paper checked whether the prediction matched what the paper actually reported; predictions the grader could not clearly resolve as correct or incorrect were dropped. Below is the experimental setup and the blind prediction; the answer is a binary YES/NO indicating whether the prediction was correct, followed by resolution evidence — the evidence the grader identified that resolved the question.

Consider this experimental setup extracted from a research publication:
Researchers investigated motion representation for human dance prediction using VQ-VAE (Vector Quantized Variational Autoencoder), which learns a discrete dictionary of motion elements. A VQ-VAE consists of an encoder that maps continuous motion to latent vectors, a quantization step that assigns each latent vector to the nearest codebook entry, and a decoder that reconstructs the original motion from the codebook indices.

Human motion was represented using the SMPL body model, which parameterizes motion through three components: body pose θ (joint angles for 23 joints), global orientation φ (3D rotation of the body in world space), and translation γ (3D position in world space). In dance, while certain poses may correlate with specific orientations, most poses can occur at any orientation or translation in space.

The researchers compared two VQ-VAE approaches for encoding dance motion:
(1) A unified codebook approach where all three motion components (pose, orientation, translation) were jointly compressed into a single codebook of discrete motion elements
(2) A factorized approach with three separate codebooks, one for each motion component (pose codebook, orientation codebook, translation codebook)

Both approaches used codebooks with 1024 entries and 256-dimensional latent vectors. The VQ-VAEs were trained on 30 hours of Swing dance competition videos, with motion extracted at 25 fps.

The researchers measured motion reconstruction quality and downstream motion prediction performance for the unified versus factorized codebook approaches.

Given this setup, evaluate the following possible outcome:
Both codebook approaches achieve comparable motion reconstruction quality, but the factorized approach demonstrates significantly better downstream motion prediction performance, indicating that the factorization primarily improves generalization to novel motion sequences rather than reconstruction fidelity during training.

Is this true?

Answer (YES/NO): NO